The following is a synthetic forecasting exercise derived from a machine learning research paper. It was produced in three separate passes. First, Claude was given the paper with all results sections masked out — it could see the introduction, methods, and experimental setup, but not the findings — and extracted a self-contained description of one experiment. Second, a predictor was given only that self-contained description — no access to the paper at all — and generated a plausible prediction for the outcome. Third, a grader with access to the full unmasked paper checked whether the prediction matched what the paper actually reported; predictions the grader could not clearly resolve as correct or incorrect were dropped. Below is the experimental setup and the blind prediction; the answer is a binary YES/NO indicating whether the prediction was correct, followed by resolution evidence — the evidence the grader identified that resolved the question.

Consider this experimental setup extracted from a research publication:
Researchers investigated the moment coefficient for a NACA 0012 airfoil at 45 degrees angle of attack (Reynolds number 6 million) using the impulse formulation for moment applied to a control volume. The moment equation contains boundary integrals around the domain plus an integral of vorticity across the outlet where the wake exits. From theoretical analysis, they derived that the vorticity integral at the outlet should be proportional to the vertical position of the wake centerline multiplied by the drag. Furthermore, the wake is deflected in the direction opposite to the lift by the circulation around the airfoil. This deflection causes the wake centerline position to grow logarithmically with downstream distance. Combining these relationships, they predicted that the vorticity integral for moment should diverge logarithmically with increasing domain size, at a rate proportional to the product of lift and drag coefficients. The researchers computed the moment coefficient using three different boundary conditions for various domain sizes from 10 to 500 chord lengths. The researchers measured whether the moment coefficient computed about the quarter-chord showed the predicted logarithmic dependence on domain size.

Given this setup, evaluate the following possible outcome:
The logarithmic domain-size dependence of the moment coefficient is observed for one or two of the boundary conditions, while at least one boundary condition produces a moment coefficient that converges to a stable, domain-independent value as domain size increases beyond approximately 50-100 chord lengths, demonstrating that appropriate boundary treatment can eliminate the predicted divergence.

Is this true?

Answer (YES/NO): NO